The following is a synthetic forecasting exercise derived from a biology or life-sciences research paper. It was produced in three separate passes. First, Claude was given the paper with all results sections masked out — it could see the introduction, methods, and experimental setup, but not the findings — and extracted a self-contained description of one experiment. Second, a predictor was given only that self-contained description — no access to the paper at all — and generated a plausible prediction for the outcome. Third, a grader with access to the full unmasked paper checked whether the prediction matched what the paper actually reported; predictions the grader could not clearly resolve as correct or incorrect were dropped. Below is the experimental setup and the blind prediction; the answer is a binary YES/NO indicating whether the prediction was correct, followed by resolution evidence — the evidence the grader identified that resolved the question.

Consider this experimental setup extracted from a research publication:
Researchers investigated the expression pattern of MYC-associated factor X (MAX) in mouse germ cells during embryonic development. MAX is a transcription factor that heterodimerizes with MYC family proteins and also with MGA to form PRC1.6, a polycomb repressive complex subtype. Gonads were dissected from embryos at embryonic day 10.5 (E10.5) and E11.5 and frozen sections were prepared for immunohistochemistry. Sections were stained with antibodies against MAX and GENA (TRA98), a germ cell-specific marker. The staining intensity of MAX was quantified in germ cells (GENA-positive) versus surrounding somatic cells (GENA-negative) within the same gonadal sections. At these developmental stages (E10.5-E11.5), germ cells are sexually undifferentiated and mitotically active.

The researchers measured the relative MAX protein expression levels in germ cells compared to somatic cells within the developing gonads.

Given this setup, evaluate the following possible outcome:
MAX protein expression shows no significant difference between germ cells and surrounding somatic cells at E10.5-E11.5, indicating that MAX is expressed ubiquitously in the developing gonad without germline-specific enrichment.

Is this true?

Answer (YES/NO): NO